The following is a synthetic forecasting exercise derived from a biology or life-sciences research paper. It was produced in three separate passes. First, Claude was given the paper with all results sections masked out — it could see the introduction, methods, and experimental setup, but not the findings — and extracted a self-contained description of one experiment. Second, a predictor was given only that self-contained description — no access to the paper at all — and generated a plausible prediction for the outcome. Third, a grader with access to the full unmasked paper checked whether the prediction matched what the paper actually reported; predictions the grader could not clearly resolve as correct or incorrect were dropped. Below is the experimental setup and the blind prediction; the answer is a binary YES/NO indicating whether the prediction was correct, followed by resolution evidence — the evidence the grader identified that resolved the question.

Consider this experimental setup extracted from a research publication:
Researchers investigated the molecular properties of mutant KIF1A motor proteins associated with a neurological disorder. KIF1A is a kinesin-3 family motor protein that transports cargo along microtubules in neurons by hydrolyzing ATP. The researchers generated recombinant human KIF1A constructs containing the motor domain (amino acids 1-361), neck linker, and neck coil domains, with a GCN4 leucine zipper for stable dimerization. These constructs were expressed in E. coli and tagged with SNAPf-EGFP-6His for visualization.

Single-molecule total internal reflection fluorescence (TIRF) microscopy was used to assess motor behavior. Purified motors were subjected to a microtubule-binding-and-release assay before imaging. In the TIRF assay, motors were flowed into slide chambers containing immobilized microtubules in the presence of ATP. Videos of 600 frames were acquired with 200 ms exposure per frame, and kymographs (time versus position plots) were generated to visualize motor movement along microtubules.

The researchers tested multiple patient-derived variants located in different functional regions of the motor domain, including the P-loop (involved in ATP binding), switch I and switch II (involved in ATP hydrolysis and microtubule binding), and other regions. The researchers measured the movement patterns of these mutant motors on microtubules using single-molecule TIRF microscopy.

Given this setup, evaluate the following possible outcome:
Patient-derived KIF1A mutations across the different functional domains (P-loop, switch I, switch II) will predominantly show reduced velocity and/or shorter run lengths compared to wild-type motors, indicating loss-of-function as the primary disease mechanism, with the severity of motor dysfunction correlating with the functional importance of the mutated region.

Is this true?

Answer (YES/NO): NO